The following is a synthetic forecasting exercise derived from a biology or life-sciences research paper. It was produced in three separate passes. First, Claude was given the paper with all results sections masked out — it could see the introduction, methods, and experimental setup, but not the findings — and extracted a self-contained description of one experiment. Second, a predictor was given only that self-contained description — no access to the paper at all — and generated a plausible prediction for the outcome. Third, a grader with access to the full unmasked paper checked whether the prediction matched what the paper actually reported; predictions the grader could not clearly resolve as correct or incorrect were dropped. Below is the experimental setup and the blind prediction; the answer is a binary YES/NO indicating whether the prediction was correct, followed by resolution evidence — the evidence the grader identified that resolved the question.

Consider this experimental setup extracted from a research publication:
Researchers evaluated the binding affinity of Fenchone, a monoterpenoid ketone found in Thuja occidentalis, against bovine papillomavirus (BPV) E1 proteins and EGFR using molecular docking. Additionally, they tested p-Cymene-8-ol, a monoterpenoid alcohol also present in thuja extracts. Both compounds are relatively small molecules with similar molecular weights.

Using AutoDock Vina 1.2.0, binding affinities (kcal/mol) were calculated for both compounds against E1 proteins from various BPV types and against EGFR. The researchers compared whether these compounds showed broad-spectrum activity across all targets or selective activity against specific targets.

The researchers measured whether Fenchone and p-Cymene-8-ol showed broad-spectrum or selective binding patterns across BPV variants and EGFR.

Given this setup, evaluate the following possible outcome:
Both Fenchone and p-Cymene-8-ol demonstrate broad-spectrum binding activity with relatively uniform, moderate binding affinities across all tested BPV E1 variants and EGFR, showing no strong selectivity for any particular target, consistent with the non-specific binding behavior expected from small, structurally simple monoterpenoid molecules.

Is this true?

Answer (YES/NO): NO